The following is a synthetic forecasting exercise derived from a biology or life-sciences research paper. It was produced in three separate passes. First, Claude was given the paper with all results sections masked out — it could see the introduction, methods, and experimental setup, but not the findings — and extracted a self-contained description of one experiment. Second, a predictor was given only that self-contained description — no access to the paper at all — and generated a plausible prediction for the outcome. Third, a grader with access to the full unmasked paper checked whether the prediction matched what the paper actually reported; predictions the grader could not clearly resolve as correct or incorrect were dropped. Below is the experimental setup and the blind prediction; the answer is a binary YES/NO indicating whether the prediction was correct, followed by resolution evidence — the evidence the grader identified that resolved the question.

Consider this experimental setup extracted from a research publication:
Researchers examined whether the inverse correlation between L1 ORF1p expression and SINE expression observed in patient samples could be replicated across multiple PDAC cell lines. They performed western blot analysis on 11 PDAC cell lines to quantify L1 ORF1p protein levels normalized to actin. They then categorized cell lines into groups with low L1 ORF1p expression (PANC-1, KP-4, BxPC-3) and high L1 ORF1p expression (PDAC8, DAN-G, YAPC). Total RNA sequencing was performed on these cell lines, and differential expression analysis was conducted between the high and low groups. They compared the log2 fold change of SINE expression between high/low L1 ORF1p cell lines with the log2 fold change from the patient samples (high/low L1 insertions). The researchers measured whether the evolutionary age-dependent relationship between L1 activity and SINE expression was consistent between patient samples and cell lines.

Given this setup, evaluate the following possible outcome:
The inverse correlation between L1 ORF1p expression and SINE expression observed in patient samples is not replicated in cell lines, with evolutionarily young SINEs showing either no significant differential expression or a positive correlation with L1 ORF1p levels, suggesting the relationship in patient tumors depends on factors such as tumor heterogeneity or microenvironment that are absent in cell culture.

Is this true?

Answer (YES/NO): NO